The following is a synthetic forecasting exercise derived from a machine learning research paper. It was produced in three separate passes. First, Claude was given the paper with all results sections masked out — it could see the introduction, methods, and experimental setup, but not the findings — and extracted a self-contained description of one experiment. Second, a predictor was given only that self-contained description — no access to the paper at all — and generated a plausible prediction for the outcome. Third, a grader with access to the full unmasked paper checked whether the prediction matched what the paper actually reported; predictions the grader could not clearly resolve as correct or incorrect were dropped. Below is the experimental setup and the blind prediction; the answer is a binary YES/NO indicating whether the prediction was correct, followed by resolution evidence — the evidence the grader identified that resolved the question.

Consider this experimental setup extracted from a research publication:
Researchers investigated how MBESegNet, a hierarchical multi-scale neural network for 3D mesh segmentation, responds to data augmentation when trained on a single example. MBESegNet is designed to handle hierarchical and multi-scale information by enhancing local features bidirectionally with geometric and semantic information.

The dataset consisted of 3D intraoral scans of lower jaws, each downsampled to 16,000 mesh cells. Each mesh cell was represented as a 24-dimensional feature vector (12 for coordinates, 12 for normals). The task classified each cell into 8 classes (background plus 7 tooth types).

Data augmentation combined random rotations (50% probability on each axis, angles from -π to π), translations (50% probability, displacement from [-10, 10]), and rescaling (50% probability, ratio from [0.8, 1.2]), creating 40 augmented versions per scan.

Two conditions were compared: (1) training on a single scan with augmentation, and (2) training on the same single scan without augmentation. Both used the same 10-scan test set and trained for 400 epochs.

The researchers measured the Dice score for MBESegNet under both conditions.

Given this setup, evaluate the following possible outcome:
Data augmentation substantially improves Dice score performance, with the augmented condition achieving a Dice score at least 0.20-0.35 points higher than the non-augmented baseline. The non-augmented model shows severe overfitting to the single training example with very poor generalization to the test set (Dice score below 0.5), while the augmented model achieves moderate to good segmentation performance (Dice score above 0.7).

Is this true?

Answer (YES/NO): NO